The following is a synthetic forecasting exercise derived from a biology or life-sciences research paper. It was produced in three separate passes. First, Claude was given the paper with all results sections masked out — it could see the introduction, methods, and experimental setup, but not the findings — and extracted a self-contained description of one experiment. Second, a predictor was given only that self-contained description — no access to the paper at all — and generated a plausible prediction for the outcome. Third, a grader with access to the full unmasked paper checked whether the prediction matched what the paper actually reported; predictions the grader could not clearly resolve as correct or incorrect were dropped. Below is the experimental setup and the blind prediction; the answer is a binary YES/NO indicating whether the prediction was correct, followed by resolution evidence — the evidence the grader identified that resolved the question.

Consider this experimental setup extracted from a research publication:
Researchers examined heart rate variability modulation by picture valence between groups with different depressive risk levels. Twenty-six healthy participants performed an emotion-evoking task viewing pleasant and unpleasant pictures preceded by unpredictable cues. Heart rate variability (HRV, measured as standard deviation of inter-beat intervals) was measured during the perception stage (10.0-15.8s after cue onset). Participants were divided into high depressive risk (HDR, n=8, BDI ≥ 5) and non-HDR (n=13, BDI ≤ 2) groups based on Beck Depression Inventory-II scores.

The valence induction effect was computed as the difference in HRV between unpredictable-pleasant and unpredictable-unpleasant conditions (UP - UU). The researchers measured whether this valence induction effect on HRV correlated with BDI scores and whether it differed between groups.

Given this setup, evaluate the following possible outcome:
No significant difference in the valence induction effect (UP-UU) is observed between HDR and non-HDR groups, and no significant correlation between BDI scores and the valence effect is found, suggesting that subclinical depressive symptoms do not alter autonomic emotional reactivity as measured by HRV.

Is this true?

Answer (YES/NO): NO